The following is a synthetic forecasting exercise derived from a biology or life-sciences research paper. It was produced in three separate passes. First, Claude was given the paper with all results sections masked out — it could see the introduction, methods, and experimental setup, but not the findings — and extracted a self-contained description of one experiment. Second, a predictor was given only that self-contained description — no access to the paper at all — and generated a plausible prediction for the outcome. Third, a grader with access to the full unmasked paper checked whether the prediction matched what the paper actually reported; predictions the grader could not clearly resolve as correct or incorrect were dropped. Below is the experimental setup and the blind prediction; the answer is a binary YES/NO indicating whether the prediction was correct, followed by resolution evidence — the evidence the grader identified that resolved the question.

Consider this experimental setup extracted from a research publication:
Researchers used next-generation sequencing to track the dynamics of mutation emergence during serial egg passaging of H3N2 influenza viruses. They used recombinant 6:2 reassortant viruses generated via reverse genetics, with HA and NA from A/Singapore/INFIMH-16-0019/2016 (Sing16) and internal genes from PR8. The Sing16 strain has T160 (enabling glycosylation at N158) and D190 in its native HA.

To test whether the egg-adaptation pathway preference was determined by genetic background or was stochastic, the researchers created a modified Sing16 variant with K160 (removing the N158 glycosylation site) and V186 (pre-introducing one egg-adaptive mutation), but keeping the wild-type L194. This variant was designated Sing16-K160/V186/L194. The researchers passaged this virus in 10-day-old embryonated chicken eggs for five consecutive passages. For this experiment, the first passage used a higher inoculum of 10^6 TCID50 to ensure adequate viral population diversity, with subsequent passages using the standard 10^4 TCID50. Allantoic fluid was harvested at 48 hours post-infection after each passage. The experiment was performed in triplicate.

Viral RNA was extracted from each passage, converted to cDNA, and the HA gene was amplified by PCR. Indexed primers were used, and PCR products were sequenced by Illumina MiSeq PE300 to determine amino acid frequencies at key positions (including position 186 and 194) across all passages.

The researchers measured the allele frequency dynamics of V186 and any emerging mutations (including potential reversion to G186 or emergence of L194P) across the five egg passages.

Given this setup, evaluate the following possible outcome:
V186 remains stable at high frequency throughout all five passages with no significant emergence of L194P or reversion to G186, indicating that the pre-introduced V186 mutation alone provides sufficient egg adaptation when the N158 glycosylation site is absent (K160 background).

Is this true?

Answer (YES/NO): NO